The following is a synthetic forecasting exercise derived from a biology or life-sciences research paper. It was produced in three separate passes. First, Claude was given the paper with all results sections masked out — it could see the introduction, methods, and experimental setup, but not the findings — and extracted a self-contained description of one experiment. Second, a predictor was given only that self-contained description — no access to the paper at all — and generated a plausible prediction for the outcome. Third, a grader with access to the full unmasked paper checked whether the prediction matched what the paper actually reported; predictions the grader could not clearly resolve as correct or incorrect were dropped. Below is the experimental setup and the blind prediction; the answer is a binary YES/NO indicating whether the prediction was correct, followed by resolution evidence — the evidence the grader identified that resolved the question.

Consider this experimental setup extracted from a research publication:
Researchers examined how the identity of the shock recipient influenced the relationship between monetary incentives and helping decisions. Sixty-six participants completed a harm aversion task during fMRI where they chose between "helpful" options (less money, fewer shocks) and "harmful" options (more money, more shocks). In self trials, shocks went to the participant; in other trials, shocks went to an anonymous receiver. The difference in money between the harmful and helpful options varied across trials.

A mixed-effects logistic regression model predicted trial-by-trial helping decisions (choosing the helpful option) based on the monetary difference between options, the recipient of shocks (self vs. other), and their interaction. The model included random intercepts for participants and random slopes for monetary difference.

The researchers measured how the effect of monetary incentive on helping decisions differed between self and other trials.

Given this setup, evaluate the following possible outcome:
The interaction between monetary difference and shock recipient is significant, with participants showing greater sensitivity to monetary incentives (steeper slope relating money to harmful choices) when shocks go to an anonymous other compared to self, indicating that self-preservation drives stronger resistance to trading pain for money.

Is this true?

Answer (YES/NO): NO